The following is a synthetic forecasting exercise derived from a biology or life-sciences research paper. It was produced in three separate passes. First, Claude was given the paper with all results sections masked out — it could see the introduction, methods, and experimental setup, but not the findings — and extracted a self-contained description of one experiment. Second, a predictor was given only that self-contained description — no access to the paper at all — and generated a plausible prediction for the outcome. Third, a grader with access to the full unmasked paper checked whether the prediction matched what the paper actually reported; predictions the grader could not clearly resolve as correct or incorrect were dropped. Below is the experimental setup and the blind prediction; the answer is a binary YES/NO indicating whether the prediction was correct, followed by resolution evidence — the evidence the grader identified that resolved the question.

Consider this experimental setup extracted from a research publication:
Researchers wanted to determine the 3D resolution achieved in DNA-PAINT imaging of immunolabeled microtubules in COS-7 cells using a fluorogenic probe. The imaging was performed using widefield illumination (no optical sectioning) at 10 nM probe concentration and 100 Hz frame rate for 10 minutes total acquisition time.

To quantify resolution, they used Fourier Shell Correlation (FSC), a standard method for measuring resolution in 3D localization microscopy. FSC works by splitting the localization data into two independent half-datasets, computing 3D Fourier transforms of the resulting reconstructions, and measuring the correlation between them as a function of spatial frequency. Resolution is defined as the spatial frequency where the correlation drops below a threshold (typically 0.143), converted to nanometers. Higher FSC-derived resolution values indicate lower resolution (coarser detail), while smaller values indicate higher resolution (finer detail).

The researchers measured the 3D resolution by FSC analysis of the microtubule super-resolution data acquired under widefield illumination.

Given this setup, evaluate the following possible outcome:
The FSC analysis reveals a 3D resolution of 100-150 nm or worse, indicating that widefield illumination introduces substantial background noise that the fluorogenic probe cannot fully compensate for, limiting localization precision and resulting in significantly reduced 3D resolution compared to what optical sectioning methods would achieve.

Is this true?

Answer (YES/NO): NO